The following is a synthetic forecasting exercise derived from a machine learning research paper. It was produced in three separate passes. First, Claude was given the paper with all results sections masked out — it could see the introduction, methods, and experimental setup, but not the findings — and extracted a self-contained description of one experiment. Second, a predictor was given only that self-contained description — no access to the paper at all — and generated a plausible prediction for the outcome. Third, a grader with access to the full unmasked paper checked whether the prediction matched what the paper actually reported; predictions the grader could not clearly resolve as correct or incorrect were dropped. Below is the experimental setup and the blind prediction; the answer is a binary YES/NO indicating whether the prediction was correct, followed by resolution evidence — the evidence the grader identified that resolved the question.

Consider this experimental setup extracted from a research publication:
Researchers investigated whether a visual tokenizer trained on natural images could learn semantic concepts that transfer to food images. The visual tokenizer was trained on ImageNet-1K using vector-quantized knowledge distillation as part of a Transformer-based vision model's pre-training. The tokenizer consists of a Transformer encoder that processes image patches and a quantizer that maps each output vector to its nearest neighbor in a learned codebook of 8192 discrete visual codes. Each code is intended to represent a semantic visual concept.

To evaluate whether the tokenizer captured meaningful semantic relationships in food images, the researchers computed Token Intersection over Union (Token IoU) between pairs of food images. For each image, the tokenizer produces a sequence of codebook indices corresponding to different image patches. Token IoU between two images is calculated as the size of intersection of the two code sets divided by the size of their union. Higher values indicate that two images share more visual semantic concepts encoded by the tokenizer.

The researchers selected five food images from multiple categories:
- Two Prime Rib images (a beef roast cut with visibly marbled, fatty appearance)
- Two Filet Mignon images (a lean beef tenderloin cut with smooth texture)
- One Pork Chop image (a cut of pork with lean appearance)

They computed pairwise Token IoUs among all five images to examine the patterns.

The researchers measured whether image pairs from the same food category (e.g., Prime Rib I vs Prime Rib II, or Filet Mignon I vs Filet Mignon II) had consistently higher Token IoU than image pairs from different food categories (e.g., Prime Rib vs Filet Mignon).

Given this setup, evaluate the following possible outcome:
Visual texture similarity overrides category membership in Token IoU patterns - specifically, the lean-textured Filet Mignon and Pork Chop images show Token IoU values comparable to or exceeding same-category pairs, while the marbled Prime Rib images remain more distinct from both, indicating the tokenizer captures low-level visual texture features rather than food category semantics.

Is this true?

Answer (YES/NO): NO